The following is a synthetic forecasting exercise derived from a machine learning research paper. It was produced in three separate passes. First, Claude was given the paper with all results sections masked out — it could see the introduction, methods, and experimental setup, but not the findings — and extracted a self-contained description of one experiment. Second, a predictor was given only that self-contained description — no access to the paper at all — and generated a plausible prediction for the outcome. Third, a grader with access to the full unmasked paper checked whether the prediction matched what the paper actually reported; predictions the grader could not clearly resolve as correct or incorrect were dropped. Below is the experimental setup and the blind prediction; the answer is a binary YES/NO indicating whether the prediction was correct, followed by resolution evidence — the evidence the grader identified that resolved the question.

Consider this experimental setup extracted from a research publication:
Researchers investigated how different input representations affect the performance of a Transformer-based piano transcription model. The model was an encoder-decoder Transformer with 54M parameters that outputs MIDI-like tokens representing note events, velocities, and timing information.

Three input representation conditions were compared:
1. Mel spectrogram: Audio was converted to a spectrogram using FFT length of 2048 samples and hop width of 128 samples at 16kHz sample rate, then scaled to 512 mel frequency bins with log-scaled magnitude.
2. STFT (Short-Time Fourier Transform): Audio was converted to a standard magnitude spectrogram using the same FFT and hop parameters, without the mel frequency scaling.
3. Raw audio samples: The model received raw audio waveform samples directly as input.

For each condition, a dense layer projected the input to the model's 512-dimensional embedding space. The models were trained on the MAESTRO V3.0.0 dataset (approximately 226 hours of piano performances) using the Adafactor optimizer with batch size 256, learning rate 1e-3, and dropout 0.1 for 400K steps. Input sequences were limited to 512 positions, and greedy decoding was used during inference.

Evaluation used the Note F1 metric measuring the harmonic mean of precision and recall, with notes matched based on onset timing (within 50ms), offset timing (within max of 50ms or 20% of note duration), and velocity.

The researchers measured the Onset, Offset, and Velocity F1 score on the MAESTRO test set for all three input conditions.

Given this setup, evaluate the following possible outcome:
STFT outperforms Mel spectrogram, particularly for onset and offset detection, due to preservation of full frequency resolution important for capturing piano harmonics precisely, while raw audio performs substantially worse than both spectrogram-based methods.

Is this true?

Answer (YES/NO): NO